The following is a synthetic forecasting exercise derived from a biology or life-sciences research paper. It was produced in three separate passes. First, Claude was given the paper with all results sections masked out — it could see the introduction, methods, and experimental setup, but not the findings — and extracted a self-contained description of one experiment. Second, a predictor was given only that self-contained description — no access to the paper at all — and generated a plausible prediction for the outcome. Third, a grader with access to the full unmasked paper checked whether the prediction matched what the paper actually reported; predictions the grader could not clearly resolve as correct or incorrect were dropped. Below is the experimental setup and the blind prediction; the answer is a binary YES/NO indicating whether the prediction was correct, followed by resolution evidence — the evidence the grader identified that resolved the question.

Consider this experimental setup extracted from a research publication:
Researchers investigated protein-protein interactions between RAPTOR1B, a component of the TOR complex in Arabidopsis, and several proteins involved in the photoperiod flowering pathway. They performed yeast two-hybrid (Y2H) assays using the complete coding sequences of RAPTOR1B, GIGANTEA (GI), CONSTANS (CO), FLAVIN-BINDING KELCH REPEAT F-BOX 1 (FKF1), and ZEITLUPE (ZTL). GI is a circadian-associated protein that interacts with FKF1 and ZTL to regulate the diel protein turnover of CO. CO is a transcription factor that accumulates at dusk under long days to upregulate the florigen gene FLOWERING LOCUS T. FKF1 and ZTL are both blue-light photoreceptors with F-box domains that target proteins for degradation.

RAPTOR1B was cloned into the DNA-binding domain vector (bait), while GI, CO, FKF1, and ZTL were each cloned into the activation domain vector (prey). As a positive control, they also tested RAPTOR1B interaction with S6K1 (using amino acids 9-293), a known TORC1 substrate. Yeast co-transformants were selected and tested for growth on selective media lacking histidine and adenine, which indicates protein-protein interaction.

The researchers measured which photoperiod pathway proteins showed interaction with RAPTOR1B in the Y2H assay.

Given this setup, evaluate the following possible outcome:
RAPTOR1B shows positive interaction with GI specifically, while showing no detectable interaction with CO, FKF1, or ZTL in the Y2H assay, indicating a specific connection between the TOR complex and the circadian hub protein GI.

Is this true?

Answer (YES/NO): YES